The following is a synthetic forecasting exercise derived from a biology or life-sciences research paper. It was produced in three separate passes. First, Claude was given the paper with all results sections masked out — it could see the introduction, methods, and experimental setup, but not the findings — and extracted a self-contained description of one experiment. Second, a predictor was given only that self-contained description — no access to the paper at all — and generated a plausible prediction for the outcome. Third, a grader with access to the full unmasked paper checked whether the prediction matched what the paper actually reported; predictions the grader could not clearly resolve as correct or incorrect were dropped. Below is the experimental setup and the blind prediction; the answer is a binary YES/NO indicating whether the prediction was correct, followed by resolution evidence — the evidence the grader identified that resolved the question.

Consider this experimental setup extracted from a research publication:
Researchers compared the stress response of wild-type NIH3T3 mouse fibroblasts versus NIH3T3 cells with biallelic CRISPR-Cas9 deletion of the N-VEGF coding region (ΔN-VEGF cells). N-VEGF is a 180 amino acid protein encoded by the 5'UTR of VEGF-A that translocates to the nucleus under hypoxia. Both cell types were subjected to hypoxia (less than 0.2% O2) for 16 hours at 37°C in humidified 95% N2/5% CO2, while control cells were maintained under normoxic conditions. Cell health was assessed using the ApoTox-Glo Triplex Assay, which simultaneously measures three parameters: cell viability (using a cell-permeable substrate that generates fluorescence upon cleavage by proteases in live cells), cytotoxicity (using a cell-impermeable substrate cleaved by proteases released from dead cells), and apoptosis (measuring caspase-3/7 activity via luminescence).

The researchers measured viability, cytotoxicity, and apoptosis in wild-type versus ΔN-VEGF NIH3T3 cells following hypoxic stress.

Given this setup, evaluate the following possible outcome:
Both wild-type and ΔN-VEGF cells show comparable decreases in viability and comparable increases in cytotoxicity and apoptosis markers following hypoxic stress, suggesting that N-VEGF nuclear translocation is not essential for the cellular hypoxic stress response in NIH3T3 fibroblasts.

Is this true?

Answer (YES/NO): NO